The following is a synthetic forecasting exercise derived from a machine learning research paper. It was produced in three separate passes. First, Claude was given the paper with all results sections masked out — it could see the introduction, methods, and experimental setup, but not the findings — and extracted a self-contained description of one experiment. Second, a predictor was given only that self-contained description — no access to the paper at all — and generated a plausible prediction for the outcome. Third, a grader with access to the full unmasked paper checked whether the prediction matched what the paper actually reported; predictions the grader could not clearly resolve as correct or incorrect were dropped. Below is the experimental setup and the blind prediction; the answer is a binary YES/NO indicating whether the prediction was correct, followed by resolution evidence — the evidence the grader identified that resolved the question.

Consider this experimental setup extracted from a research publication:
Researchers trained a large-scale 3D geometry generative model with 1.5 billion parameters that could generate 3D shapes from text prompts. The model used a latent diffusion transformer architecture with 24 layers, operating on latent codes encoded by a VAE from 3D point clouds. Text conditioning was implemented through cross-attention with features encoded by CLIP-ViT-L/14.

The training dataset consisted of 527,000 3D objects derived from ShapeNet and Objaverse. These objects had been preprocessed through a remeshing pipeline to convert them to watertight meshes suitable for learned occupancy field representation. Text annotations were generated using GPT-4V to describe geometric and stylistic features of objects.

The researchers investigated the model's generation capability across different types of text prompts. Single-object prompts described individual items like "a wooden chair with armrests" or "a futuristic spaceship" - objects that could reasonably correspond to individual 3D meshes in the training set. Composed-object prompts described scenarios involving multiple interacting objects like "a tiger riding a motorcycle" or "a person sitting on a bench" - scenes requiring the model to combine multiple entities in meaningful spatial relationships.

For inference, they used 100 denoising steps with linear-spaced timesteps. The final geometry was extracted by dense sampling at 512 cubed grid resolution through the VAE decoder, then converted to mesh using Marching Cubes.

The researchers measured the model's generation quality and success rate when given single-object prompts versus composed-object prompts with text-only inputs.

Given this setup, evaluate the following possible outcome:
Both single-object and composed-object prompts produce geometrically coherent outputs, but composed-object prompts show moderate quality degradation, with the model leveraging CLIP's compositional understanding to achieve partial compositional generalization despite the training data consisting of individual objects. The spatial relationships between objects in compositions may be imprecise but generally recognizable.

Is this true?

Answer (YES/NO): NO